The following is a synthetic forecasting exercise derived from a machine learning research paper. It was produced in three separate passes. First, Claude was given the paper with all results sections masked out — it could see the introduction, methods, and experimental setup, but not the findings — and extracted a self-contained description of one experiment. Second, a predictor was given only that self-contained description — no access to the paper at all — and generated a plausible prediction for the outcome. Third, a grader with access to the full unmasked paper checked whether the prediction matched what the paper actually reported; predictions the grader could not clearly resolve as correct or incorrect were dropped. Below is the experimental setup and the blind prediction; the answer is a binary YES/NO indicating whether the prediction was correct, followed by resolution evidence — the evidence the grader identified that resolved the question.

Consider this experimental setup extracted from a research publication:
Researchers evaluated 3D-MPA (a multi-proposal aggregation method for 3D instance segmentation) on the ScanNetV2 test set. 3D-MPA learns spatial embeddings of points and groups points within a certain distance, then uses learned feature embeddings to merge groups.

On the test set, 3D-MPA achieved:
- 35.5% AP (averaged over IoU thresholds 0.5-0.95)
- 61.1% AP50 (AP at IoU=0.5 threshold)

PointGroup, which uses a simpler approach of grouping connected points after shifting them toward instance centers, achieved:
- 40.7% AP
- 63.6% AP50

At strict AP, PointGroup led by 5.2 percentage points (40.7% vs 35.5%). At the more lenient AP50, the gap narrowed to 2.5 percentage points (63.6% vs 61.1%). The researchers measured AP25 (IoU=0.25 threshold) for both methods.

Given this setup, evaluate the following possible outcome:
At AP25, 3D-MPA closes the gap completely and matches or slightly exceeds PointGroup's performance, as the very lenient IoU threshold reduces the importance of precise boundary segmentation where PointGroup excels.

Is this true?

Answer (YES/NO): NO